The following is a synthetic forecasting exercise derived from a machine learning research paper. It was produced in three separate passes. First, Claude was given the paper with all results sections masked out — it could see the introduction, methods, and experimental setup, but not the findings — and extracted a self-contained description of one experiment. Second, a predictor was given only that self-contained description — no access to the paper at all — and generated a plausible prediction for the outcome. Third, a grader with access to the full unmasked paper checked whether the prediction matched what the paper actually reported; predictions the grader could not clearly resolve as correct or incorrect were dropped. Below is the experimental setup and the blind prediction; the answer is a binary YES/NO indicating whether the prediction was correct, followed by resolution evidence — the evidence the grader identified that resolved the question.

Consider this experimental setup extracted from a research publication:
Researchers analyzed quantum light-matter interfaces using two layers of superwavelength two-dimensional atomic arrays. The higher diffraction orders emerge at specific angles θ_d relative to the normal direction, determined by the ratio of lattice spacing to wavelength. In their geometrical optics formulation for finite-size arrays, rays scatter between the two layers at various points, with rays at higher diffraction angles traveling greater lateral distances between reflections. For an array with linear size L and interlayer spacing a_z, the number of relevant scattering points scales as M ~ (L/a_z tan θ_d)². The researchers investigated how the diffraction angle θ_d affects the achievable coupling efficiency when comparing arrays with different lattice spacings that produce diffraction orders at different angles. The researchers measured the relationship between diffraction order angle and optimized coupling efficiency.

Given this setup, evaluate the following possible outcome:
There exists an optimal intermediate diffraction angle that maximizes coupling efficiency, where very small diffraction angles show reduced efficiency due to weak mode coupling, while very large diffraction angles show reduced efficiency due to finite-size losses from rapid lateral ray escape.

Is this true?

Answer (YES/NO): NO